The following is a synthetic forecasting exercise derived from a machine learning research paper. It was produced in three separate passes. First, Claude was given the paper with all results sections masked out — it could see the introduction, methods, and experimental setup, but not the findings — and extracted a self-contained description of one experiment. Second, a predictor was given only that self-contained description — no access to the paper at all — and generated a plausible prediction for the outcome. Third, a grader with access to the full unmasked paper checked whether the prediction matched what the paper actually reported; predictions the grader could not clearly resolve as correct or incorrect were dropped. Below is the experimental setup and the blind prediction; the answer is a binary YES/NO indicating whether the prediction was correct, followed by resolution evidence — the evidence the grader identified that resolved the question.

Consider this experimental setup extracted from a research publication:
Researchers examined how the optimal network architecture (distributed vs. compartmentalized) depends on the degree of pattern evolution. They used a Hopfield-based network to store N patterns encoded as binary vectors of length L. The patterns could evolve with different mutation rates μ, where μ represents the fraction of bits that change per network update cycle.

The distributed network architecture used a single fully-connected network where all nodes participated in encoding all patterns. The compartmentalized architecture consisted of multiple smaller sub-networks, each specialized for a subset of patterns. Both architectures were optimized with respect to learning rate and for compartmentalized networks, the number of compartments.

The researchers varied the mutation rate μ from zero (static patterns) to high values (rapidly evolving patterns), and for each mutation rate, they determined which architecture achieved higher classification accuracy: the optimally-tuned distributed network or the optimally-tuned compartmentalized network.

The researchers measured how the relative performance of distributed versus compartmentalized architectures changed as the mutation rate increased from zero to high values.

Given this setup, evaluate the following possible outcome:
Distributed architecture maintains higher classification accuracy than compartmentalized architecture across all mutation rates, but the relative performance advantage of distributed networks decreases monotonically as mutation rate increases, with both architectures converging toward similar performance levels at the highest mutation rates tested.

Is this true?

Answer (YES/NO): NO